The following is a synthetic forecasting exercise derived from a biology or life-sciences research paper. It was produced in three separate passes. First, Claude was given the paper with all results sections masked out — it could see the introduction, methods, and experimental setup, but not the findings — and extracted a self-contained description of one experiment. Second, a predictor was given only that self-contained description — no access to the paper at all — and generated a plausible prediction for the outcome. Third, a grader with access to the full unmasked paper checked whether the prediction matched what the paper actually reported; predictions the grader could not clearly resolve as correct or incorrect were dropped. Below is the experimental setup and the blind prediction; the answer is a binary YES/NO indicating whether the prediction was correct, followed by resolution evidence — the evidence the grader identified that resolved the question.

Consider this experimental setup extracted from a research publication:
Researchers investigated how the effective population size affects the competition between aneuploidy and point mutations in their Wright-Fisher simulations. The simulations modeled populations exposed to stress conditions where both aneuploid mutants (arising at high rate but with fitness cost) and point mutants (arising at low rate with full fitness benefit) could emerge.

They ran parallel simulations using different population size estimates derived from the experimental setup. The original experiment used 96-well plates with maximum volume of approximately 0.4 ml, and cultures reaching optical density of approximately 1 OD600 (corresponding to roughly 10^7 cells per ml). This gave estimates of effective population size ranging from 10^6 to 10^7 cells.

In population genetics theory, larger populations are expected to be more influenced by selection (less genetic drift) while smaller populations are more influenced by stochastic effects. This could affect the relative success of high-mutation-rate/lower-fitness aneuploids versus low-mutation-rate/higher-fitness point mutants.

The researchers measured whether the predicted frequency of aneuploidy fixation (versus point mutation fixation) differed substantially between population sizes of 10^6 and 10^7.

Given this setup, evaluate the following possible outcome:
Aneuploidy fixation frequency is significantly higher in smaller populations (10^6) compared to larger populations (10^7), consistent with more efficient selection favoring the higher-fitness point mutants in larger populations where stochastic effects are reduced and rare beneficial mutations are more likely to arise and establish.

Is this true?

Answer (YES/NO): NO